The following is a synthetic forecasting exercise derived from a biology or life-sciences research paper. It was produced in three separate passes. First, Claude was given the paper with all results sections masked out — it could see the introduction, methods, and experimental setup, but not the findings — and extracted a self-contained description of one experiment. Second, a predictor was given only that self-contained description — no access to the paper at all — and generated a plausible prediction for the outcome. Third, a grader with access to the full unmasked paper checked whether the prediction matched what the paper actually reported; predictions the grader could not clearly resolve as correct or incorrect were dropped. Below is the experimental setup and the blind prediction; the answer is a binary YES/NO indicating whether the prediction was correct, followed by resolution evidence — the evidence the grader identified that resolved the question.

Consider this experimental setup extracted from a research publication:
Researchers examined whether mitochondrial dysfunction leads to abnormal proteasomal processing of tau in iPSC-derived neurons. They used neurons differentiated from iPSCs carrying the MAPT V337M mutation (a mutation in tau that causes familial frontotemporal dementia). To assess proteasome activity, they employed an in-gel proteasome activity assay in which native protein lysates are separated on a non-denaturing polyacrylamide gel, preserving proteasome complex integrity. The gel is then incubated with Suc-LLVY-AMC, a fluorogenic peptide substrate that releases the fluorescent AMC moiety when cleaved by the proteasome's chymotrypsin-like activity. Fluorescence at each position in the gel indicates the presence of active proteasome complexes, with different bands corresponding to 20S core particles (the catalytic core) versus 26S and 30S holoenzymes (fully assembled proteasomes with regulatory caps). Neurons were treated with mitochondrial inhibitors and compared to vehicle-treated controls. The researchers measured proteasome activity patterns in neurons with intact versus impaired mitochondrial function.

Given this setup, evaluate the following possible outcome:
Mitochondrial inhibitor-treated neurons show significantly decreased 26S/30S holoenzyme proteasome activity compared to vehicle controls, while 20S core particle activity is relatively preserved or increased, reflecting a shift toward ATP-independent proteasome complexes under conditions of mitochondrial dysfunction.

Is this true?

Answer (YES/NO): NO